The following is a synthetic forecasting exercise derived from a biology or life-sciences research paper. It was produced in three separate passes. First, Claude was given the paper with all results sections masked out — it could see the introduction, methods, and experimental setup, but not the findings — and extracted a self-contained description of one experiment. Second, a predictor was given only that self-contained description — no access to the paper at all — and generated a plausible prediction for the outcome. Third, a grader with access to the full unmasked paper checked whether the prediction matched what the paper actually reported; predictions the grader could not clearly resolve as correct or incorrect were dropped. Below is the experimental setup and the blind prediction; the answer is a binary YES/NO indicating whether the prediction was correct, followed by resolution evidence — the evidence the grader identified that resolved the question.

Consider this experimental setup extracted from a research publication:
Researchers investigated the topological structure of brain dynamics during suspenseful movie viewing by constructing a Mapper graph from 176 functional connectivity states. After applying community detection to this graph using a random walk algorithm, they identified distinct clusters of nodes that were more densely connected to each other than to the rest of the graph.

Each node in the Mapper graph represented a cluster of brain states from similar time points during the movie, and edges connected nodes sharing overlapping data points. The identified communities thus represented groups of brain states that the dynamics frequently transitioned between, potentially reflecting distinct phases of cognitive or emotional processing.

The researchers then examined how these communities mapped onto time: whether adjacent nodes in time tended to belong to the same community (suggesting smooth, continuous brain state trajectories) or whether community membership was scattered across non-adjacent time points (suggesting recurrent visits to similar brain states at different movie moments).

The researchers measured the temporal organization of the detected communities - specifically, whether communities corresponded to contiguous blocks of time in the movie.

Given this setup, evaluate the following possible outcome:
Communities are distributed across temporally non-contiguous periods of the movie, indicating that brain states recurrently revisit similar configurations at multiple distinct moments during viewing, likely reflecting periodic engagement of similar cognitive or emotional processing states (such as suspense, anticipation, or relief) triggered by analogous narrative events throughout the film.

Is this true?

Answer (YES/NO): NO